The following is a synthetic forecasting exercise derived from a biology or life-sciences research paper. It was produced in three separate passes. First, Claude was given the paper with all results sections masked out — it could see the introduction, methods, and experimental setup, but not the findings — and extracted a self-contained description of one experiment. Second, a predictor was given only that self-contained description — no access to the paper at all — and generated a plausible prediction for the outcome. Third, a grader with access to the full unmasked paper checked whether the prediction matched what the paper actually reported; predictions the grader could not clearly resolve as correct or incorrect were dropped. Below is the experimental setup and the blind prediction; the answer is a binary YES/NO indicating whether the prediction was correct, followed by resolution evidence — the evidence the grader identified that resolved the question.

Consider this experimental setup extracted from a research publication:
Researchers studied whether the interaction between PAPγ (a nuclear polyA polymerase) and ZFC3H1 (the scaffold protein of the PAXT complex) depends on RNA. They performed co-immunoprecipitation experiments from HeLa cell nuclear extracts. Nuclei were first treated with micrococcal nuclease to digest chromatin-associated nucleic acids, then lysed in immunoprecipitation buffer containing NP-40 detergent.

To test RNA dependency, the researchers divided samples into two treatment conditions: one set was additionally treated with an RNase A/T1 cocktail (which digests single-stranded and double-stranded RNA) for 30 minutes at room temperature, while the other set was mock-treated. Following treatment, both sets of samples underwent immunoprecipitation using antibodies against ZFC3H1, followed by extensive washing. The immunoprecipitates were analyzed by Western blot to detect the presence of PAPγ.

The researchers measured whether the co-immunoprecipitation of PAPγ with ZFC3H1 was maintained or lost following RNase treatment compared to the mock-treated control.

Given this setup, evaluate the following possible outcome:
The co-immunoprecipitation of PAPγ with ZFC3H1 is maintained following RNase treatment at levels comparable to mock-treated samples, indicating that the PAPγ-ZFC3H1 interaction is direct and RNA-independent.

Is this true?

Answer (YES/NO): YES